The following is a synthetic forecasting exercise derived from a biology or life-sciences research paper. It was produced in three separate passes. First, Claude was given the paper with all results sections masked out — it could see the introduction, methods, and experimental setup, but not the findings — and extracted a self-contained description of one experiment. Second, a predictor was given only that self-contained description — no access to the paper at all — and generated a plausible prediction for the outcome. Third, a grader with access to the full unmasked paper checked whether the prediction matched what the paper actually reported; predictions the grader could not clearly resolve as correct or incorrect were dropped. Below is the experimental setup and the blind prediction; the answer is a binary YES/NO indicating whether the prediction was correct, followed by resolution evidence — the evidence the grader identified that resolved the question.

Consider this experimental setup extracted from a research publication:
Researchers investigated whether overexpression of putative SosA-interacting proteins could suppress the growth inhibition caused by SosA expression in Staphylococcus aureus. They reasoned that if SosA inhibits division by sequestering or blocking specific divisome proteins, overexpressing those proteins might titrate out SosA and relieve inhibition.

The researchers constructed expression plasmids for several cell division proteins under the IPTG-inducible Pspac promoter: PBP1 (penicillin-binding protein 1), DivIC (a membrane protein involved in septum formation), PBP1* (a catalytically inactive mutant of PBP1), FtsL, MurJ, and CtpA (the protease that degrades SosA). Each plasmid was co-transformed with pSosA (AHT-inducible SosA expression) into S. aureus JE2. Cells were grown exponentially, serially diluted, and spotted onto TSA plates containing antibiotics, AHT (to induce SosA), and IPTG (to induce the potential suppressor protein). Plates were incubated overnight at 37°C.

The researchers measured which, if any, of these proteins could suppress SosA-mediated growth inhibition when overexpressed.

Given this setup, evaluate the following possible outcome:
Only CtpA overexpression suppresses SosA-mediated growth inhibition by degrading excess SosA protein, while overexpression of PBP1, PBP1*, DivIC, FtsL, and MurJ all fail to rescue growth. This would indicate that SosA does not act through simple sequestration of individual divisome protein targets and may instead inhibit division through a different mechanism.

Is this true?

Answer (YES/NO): NO